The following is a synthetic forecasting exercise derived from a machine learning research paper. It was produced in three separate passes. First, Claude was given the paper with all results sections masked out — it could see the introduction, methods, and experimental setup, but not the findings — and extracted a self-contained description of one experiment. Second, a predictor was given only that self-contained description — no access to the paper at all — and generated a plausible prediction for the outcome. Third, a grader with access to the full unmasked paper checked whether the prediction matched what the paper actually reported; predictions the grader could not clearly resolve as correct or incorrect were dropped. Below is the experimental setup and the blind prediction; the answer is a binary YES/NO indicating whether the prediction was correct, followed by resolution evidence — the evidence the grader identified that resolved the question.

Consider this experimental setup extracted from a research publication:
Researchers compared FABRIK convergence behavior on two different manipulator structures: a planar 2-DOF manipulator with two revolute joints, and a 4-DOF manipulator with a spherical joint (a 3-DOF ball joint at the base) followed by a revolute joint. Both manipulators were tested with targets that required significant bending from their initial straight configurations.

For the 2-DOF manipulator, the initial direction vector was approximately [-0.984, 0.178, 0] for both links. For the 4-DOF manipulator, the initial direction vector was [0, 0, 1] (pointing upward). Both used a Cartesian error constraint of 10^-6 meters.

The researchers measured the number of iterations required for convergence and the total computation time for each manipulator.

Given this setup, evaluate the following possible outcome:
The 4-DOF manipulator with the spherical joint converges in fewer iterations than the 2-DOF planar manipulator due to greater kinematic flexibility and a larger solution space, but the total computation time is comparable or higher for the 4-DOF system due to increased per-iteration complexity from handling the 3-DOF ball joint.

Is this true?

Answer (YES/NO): NO